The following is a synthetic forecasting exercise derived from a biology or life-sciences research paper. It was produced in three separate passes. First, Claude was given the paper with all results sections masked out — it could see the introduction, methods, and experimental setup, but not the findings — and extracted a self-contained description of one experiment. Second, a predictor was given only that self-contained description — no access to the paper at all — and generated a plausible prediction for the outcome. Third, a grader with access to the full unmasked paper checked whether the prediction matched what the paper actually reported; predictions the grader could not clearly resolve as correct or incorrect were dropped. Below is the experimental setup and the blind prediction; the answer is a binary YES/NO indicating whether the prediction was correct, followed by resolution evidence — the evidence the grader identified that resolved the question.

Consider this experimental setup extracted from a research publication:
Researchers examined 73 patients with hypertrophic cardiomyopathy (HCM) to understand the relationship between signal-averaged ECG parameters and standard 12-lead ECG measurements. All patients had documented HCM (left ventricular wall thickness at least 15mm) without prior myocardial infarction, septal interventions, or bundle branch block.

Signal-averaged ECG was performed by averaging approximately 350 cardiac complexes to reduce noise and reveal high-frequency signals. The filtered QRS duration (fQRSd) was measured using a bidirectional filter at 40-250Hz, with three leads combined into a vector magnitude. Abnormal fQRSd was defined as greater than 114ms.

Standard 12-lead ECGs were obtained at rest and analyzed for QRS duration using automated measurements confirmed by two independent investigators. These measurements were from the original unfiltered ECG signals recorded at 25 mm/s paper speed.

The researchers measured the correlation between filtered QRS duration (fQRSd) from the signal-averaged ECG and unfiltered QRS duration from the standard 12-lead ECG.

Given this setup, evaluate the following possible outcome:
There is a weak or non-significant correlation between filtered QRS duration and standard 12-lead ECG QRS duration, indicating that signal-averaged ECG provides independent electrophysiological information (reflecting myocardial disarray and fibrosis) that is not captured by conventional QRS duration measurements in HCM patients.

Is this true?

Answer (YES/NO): NO